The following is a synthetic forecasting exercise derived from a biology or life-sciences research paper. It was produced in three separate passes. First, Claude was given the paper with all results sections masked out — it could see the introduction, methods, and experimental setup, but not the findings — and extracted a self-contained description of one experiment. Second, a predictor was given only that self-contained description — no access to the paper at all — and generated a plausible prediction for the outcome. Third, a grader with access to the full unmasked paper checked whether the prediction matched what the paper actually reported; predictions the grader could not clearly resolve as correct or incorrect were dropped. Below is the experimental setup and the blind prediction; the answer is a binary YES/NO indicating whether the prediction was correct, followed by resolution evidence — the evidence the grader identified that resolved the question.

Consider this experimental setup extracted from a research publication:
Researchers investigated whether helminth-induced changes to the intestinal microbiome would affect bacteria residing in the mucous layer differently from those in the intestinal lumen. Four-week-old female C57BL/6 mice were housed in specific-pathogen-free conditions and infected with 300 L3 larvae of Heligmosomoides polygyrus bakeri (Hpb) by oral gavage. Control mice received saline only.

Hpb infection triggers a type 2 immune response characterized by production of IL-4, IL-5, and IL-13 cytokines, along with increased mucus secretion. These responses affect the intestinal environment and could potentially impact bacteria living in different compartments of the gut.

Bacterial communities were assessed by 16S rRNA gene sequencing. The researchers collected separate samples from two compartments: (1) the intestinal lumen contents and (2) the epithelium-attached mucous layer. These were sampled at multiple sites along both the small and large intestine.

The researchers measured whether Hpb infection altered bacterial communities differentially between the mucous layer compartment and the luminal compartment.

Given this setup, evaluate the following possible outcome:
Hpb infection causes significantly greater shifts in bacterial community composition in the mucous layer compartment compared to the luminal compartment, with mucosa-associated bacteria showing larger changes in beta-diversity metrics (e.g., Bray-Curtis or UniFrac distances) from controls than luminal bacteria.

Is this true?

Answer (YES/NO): NO